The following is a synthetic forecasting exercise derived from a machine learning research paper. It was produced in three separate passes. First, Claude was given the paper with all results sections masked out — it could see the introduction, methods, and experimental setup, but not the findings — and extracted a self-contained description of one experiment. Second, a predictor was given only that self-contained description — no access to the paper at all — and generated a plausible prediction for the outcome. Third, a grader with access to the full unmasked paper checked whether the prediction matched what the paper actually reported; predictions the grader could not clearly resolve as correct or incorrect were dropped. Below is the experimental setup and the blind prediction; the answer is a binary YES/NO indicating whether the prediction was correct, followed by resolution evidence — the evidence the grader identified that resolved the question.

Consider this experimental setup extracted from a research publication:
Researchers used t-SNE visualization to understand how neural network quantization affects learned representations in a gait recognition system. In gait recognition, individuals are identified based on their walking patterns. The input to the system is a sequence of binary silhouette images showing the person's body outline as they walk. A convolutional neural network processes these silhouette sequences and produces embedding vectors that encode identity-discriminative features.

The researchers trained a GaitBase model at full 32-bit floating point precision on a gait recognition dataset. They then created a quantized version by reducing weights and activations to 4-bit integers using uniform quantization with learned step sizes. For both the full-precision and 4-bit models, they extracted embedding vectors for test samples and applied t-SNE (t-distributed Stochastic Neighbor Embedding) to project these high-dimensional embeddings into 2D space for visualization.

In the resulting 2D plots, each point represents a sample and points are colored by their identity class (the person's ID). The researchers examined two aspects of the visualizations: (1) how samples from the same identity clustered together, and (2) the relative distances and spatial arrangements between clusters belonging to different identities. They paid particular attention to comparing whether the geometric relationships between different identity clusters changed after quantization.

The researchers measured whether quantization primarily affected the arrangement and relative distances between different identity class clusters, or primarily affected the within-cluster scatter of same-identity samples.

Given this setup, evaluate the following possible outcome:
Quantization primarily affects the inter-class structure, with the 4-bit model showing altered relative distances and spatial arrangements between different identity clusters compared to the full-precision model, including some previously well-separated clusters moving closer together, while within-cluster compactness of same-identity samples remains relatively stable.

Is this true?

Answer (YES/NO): YES